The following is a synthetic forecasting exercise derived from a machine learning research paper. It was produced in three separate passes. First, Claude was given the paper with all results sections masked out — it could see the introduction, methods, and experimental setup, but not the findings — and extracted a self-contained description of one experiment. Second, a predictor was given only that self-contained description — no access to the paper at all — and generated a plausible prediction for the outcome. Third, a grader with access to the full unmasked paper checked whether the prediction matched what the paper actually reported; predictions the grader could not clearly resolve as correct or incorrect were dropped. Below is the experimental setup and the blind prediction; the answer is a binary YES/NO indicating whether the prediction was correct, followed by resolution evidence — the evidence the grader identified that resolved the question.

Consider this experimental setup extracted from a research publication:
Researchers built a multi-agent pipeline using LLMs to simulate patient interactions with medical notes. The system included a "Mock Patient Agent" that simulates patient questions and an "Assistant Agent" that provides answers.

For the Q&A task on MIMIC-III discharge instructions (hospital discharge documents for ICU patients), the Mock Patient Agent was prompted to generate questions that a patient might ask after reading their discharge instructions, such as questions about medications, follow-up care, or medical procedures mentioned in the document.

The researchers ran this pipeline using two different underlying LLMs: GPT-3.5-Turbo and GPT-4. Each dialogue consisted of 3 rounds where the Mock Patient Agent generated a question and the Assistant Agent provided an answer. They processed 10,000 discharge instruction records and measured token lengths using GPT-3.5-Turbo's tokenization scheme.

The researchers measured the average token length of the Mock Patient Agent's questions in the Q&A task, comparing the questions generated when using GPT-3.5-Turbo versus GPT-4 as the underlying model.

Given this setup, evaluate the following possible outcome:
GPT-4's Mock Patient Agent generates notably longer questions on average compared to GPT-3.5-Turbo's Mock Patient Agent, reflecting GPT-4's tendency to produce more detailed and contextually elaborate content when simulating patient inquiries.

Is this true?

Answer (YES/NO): YES